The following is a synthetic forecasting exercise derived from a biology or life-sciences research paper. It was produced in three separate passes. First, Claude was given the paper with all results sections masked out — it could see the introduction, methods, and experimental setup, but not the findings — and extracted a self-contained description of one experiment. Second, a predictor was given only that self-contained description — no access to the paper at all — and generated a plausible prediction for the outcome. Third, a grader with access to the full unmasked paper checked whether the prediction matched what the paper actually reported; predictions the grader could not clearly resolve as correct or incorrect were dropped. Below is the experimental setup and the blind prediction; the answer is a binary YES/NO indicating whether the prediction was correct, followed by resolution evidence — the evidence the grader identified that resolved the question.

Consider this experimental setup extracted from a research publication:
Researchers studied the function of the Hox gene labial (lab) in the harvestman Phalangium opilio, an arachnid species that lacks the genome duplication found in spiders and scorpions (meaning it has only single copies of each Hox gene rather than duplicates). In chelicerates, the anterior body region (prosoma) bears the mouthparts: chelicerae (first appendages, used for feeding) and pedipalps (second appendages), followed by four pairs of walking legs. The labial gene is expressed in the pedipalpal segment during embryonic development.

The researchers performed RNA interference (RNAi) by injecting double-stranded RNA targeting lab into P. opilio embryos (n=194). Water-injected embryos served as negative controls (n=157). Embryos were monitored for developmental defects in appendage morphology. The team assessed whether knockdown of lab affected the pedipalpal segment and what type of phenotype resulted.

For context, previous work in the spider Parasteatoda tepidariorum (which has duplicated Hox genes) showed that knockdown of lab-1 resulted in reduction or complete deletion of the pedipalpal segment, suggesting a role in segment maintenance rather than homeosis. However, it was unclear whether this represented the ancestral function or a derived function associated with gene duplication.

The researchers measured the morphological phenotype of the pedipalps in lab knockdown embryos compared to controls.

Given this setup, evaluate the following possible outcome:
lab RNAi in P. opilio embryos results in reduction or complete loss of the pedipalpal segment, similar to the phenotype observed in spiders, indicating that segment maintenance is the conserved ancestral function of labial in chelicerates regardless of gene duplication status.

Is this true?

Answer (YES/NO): NO